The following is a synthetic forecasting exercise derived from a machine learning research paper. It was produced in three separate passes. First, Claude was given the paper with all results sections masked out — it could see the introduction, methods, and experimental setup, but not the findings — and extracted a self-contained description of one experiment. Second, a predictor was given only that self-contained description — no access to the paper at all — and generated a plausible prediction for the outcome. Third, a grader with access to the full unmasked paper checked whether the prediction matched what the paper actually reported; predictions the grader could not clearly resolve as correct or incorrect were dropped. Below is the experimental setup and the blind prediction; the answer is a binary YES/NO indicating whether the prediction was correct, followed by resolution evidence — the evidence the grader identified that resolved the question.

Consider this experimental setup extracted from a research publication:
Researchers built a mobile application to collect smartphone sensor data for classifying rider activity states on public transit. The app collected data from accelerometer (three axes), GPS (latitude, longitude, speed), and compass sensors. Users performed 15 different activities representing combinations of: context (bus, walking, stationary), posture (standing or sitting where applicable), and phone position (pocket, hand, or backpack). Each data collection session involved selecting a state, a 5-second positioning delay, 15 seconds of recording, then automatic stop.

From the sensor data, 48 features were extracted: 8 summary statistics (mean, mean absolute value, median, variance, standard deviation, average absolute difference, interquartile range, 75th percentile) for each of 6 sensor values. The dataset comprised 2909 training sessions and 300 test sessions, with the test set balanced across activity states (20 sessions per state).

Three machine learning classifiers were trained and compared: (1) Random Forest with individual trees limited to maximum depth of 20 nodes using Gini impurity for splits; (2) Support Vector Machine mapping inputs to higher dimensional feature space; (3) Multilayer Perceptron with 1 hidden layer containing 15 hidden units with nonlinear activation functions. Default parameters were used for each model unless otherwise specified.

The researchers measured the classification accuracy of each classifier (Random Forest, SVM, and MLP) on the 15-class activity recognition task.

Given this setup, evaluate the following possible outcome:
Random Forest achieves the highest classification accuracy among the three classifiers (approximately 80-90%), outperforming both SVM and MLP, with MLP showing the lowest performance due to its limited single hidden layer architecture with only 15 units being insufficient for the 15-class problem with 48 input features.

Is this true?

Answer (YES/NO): NO